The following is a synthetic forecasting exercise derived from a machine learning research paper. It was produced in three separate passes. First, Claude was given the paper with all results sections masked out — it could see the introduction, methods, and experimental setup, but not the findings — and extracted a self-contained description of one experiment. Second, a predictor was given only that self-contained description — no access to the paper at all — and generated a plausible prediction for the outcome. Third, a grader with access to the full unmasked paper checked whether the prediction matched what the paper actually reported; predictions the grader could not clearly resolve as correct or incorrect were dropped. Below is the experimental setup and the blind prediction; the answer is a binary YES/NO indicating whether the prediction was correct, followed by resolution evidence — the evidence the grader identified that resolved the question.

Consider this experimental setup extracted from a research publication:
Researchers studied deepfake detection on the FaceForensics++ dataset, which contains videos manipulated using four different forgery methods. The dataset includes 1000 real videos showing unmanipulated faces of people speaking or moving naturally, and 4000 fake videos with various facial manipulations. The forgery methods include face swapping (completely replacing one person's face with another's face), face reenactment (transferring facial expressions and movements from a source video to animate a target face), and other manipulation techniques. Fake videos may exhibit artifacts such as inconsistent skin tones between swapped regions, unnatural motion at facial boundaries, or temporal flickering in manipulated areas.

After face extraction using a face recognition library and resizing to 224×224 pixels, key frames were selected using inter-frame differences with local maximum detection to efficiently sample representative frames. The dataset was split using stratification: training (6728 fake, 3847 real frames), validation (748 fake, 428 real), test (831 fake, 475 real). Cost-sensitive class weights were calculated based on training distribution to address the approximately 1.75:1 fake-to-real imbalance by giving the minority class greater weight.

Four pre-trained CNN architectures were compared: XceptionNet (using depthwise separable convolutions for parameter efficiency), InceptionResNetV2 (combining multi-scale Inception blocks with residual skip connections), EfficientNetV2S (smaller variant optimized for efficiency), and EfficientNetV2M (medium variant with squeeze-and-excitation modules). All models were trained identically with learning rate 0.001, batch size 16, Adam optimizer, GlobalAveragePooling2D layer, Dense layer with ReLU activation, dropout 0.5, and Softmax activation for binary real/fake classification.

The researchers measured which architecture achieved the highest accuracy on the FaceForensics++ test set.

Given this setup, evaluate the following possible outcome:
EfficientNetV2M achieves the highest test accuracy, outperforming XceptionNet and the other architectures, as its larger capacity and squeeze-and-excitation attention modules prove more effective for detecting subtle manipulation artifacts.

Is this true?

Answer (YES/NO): NO